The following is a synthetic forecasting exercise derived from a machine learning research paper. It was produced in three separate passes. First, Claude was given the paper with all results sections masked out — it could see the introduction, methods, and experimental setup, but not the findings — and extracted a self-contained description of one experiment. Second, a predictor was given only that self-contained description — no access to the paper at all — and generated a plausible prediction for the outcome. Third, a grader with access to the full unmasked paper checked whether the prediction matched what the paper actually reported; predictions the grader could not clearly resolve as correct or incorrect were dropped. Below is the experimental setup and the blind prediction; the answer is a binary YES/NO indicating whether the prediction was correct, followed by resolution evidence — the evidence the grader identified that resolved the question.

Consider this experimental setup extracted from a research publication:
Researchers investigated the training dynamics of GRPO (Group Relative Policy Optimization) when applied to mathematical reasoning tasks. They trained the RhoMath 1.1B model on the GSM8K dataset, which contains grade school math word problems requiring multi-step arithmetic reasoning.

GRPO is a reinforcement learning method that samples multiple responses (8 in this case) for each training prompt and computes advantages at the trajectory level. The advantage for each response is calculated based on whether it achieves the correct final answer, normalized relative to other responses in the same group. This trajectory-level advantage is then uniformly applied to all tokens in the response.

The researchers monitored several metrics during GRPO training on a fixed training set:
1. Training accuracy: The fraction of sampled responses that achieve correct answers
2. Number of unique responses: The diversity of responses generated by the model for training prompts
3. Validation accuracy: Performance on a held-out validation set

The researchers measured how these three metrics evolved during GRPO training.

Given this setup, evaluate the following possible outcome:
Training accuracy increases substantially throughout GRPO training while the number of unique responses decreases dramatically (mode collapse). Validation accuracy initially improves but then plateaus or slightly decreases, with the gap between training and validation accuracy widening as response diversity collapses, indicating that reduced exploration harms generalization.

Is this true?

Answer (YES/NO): YES